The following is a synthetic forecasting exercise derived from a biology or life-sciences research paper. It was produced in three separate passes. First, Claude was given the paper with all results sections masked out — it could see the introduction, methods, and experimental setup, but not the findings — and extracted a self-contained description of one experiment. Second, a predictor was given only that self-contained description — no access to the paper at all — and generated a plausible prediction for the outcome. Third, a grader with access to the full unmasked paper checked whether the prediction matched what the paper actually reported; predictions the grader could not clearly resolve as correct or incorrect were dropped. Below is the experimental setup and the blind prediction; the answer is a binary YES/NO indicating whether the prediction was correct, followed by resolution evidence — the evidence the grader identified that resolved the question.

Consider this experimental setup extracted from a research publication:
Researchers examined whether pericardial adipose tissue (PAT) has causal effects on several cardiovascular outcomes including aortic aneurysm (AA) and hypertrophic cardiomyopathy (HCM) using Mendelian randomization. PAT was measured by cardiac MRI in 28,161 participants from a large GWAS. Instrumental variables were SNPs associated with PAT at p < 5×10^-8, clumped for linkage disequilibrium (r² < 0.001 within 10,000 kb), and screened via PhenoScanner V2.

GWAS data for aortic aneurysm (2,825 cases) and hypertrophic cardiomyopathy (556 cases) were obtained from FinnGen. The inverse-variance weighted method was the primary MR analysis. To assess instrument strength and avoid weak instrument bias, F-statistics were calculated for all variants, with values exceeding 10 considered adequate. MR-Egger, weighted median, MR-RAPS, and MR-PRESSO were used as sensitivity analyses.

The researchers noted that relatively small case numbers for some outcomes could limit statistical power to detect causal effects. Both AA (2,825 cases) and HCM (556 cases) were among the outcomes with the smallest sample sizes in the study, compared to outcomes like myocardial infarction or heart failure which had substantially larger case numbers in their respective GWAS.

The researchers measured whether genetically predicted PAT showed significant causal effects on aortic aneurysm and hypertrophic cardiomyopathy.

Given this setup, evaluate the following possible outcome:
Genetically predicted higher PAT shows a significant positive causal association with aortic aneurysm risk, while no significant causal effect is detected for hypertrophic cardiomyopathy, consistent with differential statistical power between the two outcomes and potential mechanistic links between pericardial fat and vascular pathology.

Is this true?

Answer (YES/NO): NO